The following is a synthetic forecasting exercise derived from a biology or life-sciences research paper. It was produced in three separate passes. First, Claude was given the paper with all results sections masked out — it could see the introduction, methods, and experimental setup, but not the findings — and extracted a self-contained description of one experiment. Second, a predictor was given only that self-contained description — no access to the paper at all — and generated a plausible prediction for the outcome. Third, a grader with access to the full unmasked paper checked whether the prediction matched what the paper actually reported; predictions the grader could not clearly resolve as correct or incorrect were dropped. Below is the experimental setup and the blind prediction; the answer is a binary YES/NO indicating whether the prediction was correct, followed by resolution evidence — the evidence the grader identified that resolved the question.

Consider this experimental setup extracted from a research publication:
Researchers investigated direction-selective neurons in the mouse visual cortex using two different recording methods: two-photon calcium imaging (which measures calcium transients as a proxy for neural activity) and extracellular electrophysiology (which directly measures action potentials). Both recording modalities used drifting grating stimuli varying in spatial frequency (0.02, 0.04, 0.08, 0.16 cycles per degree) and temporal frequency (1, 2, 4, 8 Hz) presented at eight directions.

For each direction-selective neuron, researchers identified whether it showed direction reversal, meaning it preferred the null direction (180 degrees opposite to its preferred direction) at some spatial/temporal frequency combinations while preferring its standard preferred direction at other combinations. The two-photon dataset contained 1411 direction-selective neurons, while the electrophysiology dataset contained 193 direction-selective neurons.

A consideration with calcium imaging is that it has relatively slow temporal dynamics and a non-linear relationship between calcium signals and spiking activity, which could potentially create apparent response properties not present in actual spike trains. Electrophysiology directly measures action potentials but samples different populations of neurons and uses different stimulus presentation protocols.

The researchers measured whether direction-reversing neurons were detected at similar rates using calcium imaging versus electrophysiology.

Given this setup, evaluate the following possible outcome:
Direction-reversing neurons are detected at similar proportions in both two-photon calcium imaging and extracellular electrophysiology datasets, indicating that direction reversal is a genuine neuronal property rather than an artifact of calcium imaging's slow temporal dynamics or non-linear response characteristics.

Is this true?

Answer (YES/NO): NO